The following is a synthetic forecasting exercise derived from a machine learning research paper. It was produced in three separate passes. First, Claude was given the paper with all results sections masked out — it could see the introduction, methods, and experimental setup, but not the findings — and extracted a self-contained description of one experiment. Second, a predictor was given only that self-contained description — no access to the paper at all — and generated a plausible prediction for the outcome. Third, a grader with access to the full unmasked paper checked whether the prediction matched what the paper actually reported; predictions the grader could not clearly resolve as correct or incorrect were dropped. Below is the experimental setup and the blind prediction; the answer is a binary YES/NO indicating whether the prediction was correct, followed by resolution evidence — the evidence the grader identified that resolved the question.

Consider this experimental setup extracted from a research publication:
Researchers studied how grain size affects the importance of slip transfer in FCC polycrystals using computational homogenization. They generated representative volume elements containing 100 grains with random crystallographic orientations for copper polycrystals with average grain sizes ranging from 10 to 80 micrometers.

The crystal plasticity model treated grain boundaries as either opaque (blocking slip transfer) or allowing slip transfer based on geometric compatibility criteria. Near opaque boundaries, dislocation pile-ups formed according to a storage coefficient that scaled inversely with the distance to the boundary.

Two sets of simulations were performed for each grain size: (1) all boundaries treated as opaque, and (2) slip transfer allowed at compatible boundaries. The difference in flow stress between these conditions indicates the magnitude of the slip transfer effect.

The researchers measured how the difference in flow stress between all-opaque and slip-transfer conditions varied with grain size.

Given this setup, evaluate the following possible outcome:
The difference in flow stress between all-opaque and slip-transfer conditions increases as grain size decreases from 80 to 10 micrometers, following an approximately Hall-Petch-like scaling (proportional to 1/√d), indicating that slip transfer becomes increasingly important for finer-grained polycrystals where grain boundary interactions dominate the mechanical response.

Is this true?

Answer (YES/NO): NO